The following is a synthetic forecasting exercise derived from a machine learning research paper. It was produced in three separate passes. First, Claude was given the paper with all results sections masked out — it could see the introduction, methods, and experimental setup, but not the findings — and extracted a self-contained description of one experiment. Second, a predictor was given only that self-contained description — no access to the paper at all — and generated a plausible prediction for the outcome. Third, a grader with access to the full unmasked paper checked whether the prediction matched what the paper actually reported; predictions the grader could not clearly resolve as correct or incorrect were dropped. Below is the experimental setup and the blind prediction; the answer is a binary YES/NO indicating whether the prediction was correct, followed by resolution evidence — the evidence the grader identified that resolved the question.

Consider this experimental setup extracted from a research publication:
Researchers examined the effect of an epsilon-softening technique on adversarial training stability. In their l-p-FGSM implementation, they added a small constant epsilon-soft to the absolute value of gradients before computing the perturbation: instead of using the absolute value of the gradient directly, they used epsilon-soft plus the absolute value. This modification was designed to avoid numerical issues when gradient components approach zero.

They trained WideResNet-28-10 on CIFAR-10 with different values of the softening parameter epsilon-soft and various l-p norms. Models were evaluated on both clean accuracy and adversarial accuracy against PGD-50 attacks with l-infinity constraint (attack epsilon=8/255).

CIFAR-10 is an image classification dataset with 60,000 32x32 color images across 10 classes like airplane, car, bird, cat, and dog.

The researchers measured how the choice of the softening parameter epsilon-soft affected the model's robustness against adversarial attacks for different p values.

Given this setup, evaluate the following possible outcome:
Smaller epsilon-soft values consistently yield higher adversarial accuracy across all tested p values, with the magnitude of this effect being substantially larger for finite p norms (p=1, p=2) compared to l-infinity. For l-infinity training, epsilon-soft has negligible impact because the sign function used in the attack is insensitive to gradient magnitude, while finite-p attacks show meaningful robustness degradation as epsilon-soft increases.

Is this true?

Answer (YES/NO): NO